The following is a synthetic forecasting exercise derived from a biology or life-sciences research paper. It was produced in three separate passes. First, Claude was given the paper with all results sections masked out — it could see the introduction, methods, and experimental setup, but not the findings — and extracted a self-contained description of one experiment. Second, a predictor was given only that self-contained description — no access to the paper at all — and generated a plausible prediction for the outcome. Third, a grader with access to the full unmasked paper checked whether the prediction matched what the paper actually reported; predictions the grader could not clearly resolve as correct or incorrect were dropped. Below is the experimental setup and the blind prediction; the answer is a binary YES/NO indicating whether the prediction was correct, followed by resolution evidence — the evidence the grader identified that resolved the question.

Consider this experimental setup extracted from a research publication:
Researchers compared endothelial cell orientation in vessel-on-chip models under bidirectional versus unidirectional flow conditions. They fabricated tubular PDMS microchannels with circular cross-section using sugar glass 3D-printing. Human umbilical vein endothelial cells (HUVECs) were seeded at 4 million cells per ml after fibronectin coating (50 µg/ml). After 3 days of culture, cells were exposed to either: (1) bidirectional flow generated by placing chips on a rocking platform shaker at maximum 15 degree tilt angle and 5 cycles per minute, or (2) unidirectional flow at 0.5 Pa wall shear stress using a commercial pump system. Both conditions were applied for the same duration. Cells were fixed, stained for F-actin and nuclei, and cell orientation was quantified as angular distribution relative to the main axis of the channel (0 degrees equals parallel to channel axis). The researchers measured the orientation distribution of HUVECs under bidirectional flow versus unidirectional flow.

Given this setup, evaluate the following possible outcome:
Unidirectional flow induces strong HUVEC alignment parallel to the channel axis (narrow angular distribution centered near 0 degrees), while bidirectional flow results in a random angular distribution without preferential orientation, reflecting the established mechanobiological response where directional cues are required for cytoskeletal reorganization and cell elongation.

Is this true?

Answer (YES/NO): NO